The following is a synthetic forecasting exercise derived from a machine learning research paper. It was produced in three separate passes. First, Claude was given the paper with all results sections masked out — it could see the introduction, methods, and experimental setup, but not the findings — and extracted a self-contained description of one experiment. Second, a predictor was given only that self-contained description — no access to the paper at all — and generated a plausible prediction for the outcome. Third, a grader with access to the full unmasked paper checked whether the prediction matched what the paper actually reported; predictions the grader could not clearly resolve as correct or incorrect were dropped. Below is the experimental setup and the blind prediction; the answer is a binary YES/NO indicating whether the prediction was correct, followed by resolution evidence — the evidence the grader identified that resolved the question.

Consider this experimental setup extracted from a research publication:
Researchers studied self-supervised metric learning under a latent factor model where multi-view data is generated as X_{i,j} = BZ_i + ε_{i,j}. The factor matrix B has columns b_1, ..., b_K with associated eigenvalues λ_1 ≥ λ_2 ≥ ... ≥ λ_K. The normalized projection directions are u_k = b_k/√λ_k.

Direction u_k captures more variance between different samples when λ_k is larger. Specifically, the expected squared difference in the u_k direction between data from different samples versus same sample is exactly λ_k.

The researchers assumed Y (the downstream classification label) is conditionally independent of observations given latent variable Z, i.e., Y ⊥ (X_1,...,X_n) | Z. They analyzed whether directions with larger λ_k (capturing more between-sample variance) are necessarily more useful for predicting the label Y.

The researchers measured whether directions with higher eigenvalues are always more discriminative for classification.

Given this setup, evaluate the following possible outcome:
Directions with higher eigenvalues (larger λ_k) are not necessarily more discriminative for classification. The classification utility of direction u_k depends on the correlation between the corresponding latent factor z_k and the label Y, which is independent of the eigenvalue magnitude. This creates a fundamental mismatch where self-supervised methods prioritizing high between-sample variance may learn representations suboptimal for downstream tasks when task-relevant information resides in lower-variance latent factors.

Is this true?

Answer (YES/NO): YES